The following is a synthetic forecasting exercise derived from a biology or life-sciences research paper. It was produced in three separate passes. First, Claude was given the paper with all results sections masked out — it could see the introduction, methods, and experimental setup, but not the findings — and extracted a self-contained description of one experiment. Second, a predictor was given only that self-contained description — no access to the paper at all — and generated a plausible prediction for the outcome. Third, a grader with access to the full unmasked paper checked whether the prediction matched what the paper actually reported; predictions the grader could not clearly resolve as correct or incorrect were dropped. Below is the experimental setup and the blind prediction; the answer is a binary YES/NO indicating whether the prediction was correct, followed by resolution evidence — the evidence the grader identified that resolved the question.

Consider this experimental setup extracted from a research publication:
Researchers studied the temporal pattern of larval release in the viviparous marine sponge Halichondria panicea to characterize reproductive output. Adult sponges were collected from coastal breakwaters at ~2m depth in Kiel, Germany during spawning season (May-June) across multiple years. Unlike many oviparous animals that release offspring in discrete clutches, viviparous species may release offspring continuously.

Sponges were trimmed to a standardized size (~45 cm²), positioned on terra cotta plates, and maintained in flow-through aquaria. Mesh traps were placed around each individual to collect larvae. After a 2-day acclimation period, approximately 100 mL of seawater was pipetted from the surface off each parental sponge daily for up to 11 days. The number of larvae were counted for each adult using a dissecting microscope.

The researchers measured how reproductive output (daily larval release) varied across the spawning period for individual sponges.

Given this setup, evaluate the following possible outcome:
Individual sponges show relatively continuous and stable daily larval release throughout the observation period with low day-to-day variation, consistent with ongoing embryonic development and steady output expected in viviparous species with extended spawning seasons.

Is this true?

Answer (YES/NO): NO